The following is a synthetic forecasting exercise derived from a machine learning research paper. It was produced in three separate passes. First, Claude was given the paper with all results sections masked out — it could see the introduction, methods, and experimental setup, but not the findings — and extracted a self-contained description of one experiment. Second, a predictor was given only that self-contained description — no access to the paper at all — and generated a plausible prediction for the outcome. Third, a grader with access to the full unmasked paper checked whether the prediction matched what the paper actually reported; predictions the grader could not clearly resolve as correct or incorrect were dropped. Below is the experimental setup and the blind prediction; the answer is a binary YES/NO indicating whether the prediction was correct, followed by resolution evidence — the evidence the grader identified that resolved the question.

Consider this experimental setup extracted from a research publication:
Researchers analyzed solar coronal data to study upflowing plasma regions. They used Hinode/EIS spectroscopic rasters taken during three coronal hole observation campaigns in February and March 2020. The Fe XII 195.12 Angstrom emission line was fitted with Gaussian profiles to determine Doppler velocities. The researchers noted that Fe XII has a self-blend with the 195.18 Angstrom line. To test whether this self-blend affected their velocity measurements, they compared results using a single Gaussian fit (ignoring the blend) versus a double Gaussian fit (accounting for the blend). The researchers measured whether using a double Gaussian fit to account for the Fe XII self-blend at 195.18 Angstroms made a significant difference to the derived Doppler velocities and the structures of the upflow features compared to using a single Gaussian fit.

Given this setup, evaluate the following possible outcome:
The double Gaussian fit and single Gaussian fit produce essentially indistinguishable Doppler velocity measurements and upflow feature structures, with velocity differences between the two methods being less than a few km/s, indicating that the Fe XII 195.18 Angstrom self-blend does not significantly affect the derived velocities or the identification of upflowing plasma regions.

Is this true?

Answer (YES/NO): YES